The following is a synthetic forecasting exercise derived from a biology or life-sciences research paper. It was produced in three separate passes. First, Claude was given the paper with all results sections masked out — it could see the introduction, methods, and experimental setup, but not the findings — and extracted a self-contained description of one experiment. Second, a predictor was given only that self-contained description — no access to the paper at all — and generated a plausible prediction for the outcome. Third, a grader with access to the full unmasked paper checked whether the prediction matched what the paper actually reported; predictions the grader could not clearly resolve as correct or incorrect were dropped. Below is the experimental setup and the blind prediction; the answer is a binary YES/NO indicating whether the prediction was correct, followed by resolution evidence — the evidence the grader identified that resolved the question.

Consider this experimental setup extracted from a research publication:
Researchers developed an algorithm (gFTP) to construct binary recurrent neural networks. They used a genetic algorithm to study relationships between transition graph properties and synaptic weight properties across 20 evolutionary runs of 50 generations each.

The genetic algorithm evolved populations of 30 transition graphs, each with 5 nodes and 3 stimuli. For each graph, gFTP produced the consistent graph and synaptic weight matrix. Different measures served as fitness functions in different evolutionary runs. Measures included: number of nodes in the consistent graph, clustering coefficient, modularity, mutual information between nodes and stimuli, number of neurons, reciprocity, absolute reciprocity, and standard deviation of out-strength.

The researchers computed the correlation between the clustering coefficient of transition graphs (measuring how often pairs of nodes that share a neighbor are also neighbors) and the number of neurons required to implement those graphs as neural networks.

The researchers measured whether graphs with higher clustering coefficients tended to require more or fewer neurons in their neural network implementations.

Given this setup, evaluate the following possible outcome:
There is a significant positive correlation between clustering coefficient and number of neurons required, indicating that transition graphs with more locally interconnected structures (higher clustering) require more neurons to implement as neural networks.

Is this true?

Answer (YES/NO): NO